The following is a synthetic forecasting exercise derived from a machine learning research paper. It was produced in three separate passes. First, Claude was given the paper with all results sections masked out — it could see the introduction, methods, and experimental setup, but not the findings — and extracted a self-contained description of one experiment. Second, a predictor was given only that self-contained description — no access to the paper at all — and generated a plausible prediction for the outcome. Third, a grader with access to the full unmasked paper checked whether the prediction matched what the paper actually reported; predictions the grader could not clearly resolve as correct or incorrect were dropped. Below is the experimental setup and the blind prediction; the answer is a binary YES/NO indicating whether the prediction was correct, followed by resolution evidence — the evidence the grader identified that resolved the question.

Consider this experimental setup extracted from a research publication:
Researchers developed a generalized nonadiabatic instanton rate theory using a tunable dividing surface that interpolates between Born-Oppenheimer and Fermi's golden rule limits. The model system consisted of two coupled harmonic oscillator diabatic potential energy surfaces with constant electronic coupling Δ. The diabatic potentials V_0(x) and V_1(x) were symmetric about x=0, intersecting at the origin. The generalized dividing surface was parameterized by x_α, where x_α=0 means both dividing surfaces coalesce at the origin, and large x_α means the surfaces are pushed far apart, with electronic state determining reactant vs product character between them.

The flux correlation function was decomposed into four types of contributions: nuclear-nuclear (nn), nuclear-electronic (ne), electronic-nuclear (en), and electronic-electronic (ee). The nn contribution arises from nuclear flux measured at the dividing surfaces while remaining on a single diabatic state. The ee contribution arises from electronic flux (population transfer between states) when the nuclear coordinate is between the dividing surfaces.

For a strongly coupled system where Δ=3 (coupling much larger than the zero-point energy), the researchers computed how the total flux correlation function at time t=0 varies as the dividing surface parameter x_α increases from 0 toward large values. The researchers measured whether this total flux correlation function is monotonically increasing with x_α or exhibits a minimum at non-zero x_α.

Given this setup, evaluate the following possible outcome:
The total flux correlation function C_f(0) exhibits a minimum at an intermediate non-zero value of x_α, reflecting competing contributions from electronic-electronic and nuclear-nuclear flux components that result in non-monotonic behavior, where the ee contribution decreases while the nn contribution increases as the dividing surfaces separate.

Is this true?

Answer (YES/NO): NO